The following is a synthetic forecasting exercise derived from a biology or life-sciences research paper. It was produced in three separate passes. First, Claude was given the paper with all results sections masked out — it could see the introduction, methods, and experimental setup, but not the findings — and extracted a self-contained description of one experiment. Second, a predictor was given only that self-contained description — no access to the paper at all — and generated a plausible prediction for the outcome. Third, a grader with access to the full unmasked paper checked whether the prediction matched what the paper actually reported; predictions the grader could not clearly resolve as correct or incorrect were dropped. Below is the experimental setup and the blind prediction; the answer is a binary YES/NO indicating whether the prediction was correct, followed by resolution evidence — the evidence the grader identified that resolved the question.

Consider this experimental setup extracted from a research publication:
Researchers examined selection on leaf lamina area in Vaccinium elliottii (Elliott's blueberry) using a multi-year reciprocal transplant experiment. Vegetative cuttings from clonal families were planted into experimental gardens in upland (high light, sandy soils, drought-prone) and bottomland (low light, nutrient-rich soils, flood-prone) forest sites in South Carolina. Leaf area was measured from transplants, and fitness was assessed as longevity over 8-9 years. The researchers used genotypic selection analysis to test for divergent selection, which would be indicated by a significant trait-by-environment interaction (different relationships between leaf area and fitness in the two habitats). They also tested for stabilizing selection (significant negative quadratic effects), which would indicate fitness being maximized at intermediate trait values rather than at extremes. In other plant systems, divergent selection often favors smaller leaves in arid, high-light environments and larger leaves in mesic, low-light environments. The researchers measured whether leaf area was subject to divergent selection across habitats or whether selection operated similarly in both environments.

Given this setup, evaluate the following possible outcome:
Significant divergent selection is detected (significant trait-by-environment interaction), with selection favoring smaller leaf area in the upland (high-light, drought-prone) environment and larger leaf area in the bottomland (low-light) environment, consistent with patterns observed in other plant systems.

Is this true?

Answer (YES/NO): NO